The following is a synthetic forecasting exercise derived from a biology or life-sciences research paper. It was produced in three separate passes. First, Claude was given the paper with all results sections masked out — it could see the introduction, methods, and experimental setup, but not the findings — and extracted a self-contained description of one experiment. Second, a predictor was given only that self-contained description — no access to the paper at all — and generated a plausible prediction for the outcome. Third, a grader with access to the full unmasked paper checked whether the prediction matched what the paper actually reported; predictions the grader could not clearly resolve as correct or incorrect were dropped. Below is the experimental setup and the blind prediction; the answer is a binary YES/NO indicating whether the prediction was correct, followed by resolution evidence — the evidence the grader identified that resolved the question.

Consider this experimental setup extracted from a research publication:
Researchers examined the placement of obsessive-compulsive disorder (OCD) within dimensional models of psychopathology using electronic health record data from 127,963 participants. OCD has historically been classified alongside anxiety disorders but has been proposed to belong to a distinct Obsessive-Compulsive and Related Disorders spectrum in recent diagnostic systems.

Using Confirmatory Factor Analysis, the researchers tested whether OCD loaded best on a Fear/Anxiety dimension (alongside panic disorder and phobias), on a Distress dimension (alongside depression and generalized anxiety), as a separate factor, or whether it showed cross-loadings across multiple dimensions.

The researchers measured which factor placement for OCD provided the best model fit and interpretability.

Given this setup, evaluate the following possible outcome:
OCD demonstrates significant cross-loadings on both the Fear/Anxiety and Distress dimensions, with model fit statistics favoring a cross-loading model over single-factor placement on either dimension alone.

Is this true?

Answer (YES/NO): NO